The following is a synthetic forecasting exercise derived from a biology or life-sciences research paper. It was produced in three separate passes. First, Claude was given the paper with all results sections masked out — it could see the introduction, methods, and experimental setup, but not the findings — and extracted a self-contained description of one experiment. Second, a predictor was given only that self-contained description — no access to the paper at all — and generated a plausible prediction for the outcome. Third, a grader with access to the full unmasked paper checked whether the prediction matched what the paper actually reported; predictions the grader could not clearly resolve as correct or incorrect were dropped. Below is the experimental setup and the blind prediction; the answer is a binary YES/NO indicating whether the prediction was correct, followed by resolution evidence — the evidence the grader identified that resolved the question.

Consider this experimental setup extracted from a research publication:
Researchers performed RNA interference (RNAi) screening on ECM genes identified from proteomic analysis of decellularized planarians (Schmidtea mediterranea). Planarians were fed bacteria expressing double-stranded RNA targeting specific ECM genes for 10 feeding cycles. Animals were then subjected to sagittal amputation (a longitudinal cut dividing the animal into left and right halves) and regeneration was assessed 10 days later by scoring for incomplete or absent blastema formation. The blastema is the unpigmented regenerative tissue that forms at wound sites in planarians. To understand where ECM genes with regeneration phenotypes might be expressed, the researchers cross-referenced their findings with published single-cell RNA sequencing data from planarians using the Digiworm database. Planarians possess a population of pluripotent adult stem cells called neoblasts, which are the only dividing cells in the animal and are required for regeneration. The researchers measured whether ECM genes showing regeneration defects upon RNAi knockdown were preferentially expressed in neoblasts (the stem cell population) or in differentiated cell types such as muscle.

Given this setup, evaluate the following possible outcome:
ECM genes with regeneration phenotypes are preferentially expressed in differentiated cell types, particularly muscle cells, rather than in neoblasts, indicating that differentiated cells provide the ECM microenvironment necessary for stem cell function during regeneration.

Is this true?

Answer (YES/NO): YES